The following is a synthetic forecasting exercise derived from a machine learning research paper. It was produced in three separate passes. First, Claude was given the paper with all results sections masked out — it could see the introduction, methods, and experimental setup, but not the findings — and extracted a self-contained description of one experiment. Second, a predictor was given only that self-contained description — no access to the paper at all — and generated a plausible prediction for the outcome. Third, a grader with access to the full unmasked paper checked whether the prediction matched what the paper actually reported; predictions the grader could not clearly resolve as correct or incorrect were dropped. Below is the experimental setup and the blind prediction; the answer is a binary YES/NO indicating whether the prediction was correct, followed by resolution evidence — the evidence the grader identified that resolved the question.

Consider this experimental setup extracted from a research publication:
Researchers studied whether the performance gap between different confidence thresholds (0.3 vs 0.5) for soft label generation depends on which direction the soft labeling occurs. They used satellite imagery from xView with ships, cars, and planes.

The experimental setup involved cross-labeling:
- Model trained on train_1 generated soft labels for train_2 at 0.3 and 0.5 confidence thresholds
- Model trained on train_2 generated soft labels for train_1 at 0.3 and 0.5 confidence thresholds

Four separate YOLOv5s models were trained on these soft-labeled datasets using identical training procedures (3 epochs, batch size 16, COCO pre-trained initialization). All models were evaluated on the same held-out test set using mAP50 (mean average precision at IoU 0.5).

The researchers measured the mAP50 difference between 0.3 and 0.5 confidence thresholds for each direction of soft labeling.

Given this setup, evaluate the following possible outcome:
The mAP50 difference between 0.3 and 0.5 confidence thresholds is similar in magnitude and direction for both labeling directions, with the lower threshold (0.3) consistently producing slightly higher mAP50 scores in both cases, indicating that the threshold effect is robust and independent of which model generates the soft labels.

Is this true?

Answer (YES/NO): NO